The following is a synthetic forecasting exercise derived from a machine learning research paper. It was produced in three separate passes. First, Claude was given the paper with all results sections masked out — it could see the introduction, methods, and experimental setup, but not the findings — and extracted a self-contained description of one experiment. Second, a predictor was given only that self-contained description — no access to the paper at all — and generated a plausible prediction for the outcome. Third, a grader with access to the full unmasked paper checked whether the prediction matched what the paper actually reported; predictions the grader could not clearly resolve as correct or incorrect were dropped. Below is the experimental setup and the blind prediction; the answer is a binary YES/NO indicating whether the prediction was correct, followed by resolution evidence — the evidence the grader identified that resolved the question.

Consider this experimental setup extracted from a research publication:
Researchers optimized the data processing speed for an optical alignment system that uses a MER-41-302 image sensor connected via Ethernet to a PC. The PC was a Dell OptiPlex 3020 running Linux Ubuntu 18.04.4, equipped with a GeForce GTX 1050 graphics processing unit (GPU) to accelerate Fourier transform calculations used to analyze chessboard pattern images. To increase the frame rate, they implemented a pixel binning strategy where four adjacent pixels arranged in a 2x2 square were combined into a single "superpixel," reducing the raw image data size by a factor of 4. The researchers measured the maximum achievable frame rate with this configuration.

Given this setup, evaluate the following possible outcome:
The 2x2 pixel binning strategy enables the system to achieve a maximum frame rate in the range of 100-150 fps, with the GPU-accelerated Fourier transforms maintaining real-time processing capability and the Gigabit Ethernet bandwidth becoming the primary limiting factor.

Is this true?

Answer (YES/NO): NO